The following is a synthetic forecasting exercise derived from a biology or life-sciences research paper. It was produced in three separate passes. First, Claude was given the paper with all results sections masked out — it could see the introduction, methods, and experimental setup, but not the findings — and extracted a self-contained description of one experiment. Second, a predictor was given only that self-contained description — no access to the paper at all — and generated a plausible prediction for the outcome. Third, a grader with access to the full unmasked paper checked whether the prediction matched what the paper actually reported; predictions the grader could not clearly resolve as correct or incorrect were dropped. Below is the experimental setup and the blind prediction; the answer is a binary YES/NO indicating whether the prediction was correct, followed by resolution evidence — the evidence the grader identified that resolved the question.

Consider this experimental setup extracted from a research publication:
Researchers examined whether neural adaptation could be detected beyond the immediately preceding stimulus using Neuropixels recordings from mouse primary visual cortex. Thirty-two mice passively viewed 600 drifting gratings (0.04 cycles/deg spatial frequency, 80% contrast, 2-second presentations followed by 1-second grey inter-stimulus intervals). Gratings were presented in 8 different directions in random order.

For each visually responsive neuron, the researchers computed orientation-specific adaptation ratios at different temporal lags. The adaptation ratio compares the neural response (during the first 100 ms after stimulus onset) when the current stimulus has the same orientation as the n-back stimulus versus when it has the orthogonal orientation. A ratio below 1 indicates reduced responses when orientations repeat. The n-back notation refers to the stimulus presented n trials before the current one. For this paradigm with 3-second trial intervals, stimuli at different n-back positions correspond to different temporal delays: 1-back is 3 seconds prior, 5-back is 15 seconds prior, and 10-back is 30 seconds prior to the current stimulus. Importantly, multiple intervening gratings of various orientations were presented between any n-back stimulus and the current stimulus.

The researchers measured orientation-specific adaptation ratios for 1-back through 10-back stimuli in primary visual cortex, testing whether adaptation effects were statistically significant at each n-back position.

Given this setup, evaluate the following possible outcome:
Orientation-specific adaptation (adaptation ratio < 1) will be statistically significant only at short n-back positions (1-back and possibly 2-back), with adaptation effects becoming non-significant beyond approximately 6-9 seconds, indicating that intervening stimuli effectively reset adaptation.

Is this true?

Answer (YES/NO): NO